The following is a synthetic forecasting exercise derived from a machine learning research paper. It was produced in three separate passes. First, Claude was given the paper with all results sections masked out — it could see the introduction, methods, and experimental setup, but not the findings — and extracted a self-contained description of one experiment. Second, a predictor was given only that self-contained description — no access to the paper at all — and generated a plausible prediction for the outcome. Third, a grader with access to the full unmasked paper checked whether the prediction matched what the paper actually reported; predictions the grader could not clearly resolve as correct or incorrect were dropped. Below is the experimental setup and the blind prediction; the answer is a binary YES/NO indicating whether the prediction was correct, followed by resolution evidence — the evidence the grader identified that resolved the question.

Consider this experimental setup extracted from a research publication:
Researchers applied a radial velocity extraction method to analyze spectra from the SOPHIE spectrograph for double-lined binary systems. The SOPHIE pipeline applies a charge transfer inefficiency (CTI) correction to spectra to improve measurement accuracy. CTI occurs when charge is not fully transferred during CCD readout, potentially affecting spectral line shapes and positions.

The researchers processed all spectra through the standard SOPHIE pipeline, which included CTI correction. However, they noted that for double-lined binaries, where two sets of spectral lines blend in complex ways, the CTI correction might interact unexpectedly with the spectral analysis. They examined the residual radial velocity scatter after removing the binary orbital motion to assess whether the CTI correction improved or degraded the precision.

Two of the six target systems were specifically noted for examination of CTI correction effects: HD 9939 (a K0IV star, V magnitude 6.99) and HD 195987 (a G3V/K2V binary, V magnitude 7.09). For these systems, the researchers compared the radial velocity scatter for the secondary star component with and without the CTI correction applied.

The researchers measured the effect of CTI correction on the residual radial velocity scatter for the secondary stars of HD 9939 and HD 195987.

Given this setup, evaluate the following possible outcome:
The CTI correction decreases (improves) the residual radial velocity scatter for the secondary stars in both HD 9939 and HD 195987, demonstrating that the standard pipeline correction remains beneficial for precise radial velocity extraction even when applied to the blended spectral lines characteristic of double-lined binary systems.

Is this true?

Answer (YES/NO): NO